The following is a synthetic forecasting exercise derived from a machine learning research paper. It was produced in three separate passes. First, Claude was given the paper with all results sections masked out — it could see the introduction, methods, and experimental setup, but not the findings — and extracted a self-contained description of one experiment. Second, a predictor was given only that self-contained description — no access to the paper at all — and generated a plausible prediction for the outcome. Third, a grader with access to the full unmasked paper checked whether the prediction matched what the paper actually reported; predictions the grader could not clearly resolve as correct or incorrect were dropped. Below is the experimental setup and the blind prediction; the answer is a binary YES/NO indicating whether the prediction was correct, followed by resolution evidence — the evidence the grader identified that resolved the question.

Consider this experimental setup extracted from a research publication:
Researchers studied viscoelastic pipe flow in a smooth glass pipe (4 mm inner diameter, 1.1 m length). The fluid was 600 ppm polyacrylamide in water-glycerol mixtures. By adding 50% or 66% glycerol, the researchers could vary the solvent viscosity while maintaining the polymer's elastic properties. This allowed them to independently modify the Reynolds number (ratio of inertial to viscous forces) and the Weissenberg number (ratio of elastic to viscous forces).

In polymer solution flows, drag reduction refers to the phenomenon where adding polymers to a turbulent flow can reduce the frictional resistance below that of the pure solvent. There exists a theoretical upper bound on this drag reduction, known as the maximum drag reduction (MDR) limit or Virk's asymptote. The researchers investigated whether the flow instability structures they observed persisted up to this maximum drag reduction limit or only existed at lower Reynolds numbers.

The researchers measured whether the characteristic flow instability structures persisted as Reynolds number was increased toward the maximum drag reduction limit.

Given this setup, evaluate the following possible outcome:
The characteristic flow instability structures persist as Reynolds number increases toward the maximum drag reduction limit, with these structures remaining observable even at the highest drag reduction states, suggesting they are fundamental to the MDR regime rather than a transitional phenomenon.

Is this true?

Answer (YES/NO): YES